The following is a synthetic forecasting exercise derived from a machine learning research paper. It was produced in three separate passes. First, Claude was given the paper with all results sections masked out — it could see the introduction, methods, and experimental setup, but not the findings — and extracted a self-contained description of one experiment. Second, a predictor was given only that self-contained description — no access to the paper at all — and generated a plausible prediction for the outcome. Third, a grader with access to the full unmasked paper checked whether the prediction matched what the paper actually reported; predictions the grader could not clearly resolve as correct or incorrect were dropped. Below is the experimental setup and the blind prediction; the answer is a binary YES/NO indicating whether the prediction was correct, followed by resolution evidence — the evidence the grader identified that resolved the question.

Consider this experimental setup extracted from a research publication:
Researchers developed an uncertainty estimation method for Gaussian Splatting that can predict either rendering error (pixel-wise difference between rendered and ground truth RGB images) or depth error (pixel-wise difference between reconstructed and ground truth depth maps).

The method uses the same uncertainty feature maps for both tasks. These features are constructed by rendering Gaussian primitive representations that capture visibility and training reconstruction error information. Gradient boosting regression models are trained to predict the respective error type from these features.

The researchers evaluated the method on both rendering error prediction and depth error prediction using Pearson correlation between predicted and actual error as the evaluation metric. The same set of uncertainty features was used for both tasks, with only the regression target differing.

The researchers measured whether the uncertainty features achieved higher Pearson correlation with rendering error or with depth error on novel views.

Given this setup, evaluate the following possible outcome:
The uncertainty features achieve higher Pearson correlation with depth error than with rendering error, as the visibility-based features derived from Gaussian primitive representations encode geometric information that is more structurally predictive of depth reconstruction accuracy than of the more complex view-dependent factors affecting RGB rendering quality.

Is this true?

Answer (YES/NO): YES